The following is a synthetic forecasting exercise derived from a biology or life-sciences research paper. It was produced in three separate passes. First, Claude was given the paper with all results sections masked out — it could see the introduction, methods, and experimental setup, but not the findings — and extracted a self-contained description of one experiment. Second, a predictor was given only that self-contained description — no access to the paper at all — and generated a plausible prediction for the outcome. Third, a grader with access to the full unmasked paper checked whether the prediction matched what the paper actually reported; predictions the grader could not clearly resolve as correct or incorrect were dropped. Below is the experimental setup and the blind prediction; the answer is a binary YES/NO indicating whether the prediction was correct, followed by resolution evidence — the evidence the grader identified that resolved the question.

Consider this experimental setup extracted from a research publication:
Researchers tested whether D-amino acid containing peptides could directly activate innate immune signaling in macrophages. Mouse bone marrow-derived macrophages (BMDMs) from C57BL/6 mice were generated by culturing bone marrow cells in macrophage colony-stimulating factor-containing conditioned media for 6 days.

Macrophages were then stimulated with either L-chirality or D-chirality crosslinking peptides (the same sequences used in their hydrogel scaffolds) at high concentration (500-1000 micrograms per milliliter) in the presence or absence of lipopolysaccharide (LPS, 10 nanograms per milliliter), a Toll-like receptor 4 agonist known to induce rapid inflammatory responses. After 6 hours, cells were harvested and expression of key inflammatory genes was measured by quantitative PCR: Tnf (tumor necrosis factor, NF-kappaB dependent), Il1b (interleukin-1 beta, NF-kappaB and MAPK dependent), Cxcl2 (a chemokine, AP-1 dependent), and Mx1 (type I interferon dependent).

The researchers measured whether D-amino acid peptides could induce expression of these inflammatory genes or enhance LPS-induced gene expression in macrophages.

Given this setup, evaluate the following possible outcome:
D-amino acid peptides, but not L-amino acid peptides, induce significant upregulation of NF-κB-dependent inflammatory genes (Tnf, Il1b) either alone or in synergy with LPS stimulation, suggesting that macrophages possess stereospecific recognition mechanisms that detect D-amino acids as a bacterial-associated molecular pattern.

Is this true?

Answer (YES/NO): NO